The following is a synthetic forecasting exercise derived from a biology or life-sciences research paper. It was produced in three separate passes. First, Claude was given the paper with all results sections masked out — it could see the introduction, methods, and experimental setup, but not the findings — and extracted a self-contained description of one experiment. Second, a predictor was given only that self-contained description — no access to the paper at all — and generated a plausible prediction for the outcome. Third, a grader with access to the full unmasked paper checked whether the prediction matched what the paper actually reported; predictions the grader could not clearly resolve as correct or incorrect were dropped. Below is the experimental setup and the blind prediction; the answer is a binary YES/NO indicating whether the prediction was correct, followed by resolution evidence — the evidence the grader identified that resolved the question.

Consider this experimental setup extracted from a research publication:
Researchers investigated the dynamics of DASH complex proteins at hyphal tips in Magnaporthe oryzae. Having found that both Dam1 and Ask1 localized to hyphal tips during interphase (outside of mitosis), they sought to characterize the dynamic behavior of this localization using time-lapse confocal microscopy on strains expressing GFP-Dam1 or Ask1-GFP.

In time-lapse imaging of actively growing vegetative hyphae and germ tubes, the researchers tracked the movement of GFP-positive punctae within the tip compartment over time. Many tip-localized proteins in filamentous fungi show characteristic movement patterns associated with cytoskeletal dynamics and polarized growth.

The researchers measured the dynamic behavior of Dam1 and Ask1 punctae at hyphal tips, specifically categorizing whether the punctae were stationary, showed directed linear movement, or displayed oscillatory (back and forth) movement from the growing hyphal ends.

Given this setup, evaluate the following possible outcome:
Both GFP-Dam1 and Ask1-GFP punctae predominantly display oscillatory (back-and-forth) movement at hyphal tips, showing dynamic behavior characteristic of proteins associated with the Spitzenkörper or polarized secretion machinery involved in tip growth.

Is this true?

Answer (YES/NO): YES